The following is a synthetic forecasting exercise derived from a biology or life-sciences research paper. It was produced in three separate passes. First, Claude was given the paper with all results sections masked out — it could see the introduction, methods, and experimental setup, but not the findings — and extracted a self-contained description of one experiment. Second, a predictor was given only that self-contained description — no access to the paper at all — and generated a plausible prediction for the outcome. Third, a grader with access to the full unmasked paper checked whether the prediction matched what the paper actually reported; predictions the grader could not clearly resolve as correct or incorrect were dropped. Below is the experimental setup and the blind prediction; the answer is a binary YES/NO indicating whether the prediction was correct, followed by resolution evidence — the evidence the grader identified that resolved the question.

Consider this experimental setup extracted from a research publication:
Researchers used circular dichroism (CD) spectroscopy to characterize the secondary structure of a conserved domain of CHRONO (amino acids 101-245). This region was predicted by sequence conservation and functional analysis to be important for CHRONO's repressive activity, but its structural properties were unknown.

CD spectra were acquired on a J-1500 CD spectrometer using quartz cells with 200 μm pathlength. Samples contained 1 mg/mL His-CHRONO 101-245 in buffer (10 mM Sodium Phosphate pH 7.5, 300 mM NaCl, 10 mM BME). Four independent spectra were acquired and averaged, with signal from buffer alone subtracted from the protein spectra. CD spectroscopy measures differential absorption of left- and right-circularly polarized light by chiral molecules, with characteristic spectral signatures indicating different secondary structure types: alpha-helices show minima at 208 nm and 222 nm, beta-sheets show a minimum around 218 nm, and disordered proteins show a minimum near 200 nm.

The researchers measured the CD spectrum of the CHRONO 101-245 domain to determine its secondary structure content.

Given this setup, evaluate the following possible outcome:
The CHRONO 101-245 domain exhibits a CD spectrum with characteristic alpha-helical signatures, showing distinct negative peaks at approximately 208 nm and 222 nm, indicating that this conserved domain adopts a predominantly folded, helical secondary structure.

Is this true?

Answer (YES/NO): YES